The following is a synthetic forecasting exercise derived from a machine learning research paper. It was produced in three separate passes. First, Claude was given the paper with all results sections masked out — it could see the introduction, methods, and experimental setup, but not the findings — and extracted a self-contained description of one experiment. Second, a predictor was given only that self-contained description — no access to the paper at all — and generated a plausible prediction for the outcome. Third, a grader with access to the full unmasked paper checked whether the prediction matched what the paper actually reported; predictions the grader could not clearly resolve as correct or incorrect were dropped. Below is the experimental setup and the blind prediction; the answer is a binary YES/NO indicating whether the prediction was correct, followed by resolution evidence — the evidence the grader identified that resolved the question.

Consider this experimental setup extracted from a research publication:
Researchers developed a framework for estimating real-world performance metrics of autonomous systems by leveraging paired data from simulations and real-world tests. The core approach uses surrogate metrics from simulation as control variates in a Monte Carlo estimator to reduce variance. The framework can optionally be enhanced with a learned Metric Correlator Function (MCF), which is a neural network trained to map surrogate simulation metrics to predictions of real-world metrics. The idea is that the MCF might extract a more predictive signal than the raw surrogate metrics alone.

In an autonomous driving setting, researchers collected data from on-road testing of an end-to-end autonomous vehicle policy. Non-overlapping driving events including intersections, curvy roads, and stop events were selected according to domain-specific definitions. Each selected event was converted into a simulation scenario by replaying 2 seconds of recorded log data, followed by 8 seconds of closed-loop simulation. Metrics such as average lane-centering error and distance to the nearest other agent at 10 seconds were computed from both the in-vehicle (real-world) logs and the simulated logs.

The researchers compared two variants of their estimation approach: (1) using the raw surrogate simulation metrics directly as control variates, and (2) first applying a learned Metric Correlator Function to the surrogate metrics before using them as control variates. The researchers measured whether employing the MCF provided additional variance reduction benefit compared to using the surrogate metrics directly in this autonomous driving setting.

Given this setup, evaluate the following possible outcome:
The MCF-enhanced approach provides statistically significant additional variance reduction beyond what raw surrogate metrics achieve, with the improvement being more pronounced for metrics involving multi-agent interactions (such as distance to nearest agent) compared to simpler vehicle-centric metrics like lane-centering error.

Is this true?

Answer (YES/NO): NO